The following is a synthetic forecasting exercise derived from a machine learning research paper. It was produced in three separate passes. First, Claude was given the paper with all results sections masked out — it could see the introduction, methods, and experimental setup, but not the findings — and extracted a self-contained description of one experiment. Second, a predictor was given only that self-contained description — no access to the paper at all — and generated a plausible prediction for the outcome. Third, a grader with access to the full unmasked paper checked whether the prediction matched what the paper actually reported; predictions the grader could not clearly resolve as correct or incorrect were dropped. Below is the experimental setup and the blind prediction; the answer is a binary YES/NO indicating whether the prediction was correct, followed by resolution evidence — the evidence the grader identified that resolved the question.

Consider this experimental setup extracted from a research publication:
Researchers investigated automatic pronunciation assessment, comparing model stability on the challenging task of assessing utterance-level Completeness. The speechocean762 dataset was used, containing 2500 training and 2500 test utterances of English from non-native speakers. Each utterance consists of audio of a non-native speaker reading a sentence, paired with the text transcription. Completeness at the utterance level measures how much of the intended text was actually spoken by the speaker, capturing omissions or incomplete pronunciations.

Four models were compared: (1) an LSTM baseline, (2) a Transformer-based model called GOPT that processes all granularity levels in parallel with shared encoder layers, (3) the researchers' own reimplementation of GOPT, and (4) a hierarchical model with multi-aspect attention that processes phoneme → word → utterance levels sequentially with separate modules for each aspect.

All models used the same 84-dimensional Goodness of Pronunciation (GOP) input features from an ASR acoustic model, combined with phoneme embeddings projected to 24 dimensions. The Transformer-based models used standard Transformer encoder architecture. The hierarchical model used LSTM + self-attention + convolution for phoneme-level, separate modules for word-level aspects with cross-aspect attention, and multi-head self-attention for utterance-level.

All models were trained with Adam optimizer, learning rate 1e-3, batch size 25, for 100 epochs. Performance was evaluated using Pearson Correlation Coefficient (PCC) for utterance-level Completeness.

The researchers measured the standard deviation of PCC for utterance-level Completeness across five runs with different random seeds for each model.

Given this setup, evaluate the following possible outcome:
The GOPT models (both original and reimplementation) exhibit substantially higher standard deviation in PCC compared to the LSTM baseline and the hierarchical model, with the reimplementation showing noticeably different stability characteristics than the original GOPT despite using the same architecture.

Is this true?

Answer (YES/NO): NO